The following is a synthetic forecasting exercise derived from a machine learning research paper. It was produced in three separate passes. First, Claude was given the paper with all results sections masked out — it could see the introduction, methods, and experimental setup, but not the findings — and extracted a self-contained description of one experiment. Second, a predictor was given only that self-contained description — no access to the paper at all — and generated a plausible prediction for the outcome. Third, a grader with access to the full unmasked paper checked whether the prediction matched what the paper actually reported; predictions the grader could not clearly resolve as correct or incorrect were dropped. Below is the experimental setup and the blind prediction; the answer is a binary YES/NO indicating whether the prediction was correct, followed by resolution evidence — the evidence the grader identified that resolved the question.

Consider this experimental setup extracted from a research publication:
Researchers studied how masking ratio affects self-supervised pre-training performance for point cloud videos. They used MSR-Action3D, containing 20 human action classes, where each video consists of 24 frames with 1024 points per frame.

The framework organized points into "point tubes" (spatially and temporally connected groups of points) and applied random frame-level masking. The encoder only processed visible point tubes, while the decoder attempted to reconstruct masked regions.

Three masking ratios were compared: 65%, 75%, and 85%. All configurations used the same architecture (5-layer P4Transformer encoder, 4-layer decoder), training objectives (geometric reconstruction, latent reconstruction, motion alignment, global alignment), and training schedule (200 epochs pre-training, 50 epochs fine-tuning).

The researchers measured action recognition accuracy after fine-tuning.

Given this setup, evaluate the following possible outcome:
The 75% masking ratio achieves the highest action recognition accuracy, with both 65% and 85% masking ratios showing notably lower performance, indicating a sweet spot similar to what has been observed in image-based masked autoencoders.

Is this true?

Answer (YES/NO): YES